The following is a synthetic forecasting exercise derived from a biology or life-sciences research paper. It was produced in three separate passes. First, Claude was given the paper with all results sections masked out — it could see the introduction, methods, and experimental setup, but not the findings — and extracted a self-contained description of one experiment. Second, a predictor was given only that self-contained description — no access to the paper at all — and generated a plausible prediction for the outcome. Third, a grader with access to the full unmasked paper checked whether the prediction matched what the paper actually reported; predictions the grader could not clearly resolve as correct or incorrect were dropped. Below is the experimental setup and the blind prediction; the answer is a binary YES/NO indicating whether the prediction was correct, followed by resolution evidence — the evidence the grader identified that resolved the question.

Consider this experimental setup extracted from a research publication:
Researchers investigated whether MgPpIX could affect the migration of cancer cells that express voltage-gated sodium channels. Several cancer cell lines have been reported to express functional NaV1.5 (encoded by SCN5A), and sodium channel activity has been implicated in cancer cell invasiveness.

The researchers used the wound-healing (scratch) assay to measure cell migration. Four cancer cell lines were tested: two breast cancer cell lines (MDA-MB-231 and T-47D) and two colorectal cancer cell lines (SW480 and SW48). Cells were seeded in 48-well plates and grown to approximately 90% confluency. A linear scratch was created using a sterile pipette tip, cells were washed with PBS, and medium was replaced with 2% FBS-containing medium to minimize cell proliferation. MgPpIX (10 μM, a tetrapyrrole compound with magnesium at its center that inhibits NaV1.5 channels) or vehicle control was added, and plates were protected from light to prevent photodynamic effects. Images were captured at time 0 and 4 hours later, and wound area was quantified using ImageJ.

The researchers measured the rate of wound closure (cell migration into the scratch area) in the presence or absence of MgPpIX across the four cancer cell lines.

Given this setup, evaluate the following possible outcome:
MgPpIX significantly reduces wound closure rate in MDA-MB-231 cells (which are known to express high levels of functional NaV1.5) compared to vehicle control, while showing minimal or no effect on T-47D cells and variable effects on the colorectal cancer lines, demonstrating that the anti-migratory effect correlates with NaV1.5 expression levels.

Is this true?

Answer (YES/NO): NO